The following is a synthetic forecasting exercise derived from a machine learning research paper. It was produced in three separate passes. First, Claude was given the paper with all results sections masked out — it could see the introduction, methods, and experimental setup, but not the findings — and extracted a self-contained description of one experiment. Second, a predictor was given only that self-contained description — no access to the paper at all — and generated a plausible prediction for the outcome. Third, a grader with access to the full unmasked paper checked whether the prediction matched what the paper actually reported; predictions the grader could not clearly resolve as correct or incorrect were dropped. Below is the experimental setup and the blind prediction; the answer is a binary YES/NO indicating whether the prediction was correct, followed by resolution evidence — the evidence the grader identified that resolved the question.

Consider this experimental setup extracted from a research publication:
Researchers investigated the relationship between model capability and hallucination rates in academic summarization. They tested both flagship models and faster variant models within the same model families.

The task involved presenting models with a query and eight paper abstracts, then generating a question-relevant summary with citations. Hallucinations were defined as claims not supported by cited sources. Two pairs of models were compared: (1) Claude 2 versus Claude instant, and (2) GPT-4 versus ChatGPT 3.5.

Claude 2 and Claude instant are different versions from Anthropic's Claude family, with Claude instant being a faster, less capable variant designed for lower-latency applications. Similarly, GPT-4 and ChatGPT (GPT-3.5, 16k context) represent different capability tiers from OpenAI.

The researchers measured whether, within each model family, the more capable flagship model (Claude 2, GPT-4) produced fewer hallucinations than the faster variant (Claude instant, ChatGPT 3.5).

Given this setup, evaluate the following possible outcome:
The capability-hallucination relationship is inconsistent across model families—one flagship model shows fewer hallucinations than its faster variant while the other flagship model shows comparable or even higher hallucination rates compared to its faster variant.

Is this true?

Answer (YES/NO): YES